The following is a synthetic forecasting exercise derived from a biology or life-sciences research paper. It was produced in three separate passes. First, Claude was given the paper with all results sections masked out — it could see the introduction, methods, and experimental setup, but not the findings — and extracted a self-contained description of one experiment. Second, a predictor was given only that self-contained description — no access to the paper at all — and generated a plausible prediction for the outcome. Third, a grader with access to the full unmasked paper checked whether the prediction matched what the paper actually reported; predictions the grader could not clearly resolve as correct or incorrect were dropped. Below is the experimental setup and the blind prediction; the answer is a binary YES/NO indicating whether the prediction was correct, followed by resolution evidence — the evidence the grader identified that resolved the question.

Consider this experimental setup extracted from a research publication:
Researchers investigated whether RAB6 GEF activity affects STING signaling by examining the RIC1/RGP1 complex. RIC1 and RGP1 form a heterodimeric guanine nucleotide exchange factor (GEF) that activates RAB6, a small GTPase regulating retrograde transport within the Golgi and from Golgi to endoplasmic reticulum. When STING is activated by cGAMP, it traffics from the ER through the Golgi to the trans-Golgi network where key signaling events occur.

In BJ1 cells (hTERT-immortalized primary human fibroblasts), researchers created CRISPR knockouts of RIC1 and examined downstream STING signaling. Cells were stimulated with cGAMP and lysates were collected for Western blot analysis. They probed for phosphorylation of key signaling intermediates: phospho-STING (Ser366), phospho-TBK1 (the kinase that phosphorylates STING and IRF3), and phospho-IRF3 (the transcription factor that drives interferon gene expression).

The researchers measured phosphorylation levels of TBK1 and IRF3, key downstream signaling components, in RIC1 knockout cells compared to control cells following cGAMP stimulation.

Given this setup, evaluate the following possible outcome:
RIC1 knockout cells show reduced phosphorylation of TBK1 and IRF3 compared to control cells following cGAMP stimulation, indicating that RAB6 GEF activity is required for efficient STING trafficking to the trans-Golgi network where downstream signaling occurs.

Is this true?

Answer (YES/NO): NO